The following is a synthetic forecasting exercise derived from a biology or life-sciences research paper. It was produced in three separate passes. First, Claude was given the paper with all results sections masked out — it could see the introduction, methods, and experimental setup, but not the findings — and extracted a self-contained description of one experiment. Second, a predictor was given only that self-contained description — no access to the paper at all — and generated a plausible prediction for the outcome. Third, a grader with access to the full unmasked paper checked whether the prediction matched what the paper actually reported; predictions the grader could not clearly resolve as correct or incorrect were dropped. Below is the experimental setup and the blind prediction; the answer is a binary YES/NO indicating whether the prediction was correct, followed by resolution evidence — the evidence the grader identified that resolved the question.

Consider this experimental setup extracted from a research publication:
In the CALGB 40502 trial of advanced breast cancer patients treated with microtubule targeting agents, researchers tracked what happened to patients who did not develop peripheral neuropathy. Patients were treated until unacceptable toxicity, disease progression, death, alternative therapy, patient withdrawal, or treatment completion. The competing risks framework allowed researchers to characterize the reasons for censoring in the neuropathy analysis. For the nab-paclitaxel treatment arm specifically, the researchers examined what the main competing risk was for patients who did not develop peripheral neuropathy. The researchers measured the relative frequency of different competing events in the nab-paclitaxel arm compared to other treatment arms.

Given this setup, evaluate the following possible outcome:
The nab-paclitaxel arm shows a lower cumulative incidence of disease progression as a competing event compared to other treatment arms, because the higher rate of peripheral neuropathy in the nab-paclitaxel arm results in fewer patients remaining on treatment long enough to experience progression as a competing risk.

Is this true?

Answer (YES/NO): NO